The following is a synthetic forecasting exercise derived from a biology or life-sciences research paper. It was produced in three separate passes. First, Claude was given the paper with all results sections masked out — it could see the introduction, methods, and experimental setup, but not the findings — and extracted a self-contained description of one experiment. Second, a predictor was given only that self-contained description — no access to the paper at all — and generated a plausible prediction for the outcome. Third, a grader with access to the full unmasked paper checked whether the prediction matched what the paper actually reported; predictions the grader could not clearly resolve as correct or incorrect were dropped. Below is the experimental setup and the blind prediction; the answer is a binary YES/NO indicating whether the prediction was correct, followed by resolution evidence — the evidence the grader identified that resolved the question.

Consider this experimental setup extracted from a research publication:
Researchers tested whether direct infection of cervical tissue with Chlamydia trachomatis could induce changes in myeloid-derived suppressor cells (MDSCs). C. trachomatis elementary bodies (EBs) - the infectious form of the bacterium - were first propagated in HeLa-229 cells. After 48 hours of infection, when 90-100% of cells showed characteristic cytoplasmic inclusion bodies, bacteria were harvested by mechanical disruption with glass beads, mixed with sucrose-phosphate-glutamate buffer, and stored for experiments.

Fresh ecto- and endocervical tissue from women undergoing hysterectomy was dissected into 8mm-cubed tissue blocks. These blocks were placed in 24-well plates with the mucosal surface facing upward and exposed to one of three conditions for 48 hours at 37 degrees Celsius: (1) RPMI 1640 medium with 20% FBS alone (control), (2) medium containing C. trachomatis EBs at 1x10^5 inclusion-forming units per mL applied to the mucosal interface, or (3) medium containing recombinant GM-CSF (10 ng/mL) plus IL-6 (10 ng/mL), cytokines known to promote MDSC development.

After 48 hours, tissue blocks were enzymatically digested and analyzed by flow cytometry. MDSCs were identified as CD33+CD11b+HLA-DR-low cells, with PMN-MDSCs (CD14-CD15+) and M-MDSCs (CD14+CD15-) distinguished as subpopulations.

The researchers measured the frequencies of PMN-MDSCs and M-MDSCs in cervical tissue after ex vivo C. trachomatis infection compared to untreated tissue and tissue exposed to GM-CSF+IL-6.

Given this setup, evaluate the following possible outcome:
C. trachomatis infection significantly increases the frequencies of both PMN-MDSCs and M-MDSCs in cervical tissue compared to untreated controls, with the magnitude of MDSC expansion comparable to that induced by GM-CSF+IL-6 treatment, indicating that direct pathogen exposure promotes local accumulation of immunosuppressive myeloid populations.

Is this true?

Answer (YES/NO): NO